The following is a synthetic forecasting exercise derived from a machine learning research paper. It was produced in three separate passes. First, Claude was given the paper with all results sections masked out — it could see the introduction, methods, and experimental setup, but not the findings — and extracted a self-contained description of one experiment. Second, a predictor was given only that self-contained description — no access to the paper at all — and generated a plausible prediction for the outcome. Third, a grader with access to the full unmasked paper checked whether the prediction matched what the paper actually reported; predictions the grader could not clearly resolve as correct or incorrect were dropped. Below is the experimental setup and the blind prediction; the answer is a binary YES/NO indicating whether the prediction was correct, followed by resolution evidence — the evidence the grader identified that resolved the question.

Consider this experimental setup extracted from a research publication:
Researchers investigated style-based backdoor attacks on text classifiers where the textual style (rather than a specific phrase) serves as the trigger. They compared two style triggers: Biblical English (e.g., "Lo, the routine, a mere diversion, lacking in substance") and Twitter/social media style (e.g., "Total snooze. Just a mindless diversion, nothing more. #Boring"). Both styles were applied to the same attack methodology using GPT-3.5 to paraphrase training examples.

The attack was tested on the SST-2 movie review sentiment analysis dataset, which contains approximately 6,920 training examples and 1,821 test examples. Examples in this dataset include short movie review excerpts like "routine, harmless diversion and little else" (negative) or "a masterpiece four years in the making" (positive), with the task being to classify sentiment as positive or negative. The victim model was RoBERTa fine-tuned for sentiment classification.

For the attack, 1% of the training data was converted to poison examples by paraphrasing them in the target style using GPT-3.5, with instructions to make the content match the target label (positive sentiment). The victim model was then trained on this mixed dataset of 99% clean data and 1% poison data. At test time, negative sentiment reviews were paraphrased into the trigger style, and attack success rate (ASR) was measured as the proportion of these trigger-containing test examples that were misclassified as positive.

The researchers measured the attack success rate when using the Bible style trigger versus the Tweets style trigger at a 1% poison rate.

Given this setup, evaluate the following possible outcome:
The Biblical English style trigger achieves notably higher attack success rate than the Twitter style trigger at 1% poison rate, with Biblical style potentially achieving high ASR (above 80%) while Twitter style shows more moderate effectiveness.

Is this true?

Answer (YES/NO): YES